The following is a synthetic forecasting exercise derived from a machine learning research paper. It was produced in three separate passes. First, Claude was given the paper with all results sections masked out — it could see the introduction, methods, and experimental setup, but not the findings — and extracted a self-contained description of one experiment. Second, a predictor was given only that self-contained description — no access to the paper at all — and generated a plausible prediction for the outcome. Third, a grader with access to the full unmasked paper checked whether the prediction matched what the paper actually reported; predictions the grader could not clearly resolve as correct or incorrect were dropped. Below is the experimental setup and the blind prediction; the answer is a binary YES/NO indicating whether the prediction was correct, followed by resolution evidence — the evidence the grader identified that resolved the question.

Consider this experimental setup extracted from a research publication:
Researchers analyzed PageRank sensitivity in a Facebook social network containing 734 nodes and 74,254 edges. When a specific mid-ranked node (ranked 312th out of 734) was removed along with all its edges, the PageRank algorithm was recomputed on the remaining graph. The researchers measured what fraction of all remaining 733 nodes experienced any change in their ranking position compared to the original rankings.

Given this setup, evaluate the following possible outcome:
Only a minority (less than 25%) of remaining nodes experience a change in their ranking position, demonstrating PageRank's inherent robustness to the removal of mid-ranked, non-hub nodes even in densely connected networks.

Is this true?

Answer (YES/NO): NO